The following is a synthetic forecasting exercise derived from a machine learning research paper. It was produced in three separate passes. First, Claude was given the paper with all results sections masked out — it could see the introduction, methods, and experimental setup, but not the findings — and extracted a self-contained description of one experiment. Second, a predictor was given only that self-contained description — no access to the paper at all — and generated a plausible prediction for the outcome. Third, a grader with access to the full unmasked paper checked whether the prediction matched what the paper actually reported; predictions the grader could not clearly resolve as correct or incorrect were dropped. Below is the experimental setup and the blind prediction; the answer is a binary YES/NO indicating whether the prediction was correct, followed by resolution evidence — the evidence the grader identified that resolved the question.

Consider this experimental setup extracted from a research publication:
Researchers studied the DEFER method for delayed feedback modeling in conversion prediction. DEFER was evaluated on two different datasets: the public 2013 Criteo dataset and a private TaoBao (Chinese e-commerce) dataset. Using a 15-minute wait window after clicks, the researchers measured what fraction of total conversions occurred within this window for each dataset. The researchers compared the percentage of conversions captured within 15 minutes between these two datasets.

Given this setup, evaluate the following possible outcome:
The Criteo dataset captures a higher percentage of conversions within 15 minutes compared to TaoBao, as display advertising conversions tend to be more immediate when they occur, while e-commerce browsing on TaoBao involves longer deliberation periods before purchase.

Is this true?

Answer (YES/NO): NO